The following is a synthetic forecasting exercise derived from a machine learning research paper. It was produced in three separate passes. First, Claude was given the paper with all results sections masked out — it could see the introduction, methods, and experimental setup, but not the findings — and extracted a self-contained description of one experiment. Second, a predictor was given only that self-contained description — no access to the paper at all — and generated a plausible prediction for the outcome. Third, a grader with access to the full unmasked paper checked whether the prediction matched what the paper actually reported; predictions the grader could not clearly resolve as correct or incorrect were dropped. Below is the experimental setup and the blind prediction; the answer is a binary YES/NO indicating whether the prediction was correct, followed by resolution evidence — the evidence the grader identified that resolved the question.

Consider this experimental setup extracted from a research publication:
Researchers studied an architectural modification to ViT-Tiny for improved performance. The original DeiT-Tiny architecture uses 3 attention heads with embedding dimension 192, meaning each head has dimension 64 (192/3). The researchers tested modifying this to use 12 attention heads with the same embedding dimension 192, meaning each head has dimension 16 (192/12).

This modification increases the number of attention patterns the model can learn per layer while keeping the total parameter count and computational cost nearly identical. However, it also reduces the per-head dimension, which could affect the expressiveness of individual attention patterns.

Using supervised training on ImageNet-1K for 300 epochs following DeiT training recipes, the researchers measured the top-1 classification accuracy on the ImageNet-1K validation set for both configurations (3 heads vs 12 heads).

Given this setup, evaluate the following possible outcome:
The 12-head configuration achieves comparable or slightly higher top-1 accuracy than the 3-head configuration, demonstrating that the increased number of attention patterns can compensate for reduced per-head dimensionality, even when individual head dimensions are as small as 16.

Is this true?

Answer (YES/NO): YES